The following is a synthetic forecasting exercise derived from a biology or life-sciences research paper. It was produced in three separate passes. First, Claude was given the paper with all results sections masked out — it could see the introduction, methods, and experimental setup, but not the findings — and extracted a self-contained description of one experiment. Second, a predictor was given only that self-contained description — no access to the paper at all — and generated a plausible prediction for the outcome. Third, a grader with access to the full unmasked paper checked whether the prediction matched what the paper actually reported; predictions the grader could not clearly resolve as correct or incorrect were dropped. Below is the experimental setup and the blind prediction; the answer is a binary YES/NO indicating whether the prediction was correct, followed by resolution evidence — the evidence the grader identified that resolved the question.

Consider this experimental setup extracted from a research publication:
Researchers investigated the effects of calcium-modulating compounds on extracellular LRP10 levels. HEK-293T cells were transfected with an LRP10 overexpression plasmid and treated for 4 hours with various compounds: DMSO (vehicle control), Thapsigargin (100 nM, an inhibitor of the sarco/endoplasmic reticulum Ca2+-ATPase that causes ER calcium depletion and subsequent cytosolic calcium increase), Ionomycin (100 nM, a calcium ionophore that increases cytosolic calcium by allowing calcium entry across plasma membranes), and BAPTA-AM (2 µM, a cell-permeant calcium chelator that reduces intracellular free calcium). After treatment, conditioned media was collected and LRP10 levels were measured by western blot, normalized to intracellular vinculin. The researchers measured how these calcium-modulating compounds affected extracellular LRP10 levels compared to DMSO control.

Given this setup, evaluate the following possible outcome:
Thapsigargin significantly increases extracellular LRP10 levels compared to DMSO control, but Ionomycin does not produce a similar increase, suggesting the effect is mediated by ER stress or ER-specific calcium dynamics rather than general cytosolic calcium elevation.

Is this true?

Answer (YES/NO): NO